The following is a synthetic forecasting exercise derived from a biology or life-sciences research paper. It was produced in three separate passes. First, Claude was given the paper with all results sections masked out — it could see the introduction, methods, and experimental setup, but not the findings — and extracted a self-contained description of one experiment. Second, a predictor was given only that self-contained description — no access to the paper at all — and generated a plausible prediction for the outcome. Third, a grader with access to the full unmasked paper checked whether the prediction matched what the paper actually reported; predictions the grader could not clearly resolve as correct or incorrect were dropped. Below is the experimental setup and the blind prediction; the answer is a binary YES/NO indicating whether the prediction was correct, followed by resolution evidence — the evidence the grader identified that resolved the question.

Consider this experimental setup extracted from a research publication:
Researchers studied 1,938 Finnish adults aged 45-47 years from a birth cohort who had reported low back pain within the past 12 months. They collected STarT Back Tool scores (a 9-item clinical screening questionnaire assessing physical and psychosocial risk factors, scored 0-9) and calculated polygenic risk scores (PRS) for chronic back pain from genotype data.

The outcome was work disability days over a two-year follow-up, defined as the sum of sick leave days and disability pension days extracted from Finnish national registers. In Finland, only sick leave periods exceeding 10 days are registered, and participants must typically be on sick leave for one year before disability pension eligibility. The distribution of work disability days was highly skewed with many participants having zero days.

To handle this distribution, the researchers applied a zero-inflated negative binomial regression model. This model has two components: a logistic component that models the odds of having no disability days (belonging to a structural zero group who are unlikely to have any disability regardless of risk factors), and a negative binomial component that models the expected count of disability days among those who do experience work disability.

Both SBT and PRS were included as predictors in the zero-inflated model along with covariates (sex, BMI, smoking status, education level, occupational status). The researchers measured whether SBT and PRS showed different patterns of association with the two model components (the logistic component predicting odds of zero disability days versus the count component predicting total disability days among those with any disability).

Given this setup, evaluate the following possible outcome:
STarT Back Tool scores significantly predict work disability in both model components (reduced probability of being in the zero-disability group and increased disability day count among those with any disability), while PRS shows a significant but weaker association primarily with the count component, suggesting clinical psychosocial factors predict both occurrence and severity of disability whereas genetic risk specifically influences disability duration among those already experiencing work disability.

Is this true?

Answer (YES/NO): YES